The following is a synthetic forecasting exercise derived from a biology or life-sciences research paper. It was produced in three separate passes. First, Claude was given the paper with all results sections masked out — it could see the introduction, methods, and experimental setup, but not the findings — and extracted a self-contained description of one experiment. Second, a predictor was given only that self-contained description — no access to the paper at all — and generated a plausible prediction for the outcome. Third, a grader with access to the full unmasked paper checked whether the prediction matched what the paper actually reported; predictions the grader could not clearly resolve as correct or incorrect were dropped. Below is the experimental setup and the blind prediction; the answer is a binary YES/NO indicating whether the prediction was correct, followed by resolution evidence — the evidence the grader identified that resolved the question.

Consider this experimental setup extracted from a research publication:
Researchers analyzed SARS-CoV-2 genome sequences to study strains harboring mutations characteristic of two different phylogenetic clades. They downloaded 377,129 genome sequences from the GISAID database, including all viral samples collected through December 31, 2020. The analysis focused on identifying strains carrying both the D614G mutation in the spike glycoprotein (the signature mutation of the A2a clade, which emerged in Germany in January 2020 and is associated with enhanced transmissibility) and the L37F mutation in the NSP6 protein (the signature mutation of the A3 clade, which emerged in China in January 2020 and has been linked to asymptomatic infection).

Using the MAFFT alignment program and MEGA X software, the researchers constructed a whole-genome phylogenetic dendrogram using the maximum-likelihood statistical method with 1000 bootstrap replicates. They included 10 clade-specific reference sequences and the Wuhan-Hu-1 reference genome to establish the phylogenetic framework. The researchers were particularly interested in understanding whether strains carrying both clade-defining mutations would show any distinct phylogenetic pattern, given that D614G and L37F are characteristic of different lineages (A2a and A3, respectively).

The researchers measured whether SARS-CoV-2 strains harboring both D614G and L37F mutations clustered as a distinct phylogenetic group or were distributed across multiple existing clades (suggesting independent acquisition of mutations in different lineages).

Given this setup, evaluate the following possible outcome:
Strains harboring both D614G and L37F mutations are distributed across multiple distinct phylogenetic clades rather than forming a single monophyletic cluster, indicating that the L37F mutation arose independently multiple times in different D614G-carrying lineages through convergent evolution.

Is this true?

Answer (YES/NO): NO